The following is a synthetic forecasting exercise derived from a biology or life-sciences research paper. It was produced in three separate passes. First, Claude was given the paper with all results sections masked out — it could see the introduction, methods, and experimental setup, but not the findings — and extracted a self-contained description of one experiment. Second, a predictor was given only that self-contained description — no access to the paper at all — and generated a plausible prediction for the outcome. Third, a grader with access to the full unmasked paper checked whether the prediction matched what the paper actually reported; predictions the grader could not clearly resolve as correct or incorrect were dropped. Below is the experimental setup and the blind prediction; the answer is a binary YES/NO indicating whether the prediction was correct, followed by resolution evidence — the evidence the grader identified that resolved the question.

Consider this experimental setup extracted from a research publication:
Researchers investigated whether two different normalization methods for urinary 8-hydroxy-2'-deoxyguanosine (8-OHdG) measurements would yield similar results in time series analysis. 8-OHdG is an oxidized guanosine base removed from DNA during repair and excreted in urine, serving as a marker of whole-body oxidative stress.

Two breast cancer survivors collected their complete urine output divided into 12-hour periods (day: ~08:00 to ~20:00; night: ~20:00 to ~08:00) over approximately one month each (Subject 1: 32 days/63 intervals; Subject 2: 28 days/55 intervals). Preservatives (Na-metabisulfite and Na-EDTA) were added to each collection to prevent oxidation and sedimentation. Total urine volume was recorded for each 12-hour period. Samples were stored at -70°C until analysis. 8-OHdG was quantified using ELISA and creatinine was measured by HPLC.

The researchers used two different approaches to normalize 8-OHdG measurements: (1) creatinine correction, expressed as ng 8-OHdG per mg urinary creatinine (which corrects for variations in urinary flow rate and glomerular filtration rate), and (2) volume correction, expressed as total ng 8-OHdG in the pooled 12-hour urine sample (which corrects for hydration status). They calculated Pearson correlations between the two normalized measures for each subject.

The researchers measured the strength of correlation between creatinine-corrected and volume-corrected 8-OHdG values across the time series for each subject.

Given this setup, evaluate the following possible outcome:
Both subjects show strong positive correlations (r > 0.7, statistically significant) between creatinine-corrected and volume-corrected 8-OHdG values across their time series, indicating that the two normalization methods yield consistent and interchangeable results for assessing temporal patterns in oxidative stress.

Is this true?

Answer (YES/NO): YES